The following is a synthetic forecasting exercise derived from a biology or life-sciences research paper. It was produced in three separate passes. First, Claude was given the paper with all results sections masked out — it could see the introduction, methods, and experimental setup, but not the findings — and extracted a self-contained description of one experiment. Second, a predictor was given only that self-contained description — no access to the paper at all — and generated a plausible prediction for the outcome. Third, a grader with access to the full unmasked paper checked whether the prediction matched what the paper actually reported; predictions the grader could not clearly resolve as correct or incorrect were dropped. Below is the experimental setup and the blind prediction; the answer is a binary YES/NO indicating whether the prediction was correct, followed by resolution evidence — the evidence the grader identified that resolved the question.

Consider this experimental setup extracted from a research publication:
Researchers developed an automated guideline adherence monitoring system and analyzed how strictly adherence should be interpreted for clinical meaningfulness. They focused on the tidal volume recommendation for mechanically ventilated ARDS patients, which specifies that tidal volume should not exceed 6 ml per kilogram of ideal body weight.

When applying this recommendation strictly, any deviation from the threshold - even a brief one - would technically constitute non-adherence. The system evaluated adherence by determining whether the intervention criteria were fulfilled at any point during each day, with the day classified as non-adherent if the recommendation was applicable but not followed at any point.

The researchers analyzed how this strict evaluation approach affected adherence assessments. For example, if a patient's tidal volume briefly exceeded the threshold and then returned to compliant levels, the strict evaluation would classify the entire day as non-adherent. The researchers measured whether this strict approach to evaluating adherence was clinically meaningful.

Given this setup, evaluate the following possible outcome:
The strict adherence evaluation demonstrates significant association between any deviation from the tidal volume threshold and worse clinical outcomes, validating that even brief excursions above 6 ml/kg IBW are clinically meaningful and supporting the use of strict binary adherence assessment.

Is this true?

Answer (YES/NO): NO